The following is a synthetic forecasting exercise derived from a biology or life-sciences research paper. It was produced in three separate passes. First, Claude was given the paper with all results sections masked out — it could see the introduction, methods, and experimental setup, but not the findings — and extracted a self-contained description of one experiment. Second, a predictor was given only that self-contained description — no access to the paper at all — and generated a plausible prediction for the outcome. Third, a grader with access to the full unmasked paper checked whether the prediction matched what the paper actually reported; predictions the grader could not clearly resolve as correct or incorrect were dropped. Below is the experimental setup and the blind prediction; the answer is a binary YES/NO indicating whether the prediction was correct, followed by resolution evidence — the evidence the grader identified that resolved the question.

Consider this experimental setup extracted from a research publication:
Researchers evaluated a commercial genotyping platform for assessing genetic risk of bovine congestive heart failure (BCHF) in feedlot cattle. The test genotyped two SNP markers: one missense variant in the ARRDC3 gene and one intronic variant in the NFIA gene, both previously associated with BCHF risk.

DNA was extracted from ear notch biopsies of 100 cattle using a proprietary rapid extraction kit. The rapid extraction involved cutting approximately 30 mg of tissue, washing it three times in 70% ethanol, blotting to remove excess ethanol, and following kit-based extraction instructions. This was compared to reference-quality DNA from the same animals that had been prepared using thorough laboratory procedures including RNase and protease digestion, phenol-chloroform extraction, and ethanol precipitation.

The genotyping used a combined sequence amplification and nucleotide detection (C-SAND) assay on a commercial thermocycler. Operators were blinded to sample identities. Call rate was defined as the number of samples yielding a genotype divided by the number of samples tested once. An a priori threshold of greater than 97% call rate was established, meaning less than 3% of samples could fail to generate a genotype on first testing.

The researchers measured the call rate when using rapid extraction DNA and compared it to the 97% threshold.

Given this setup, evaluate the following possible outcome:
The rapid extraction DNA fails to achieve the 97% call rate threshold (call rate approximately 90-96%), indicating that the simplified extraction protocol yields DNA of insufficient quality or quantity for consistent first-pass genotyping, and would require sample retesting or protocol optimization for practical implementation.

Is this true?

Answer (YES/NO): YES